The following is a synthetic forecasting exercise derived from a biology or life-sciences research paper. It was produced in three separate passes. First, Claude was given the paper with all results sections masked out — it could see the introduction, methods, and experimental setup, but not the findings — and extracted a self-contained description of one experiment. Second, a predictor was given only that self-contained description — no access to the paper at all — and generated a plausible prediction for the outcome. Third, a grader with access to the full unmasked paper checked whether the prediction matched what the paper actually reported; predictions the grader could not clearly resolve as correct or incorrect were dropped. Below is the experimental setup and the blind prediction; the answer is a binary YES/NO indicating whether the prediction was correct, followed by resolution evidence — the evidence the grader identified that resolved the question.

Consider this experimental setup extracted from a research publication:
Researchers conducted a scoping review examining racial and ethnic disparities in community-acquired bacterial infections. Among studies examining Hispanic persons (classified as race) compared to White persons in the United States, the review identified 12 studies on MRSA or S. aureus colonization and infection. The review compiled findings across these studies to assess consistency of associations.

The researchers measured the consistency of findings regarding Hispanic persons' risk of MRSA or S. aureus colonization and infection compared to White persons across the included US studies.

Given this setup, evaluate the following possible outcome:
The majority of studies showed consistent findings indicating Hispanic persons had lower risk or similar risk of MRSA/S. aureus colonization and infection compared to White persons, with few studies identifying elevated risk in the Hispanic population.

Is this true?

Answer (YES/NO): NO